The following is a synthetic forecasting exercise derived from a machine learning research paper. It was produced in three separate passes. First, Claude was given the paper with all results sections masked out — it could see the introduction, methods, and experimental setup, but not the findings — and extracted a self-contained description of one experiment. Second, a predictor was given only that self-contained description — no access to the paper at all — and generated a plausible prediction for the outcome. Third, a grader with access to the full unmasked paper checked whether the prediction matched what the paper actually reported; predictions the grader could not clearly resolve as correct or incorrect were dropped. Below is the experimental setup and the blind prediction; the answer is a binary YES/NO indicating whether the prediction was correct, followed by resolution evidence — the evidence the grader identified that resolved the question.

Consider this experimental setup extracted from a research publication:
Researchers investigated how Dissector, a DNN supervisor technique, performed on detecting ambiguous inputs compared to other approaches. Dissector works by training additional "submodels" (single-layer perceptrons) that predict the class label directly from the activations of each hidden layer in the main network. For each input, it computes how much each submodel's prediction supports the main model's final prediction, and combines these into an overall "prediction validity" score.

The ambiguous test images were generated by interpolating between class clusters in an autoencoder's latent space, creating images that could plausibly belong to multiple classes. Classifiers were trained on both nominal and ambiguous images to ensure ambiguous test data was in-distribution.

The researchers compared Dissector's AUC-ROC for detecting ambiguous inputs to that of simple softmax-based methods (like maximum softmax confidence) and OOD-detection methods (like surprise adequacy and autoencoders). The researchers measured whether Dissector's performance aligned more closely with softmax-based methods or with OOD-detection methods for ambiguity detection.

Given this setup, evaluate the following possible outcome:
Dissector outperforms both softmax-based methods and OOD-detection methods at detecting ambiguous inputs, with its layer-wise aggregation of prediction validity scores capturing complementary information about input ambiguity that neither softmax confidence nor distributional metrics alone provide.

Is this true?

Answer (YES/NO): NO